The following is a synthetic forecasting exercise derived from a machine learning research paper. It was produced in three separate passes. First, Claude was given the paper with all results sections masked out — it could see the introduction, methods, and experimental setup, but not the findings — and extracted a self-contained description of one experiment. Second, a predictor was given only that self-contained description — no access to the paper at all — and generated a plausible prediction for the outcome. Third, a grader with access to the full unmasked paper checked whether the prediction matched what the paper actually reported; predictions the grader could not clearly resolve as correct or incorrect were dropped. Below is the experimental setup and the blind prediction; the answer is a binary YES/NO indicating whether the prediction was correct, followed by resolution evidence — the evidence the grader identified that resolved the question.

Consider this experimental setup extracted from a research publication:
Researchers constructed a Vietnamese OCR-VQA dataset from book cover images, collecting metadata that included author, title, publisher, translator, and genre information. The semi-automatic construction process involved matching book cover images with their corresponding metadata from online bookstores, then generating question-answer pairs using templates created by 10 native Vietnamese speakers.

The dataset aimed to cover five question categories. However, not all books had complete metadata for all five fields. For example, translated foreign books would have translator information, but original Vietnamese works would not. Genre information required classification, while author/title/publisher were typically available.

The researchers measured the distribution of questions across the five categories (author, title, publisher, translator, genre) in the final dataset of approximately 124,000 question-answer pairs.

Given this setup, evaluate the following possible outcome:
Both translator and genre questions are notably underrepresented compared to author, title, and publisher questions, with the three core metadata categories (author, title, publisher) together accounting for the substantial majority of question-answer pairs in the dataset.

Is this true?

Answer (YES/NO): NO